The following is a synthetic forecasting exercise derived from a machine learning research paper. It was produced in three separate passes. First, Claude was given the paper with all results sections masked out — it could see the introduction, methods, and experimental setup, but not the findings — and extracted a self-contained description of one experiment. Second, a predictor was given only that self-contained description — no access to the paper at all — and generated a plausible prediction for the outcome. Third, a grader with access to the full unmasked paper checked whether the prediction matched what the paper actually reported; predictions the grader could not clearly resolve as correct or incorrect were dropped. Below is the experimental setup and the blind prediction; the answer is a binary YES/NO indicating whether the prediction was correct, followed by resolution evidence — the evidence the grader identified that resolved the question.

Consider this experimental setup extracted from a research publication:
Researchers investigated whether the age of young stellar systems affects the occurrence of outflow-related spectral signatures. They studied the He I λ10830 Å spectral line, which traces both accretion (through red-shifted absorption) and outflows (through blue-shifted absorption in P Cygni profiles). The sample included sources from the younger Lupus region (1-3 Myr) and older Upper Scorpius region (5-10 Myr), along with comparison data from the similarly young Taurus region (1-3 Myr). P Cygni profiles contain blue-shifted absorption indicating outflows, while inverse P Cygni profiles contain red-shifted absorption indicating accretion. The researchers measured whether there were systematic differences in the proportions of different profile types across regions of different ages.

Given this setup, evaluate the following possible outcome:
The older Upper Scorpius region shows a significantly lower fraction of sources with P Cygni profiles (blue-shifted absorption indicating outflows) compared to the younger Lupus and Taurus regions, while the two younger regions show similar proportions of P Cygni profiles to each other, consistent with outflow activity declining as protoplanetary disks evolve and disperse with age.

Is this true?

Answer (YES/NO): NO